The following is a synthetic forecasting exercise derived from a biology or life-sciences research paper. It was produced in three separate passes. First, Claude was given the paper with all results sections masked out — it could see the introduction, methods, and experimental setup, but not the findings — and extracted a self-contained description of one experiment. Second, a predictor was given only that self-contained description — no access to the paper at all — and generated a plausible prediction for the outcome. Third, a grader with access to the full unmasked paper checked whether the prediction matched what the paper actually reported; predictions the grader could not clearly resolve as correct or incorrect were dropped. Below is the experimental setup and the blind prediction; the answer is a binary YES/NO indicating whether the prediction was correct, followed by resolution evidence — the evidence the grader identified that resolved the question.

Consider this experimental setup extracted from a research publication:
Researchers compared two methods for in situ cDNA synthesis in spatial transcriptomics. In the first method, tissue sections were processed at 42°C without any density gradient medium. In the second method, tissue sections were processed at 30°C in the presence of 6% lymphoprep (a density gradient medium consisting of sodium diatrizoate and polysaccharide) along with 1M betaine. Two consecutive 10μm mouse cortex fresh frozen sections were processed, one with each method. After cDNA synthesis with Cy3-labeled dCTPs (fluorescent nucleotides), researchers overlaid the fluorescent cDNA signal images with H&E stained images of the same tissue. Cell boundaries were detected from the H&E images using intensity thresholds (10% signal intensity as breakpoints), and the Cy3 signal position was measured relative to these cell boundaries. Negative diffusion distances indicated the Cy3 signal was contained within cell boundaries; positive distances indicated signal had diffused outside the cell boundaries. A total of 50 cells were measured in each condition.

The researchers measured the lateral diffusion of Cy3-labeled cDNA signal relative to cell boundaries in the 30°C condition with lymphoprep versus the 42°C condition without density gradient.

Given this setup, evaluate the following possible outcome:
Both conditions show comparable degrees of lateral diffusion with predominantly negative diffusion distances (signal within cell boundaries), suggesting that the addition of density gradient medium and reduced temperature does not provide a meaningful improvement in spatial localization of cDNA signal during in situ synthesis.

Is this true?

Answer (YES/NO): NO